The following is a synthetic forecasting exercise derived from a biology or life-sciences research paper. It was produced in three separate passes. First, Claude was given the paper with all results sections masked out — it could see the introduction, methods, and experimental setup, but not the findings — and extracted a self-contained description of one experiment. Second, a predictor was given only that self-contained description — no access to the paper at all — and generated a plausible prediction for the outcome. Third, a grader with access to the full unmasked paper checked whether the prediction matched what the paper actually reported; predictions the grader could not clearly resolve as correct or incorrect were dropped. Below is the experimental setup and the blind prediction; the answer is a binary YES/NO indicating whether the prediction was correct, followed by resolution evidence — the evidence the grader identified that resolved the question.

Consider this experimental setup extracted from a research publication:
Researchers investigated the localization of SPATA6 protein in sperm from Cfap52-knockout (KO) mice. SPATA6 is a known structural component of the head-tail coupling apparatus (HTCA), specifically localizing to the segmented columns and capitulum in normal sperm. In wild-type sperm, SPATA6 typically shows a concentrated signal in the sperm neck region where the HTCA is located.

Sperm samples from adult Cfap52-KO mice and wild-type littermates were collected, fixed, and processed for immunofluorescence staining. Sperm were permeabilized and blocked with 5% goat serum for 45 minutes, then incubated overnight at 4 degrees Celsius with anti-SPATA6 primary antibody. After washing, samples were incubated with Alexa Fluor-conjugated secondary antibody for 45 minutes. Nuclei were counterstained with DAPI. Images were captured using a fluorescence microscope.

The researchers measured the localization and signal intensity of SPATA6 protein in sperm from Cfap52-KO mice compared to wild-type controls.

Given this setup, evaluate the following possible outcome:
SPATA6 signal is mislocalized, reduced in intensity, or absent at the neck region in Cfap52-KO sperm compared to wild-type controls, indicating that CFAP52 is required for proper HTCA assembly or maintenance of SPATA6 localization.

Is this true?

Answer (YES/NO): YES